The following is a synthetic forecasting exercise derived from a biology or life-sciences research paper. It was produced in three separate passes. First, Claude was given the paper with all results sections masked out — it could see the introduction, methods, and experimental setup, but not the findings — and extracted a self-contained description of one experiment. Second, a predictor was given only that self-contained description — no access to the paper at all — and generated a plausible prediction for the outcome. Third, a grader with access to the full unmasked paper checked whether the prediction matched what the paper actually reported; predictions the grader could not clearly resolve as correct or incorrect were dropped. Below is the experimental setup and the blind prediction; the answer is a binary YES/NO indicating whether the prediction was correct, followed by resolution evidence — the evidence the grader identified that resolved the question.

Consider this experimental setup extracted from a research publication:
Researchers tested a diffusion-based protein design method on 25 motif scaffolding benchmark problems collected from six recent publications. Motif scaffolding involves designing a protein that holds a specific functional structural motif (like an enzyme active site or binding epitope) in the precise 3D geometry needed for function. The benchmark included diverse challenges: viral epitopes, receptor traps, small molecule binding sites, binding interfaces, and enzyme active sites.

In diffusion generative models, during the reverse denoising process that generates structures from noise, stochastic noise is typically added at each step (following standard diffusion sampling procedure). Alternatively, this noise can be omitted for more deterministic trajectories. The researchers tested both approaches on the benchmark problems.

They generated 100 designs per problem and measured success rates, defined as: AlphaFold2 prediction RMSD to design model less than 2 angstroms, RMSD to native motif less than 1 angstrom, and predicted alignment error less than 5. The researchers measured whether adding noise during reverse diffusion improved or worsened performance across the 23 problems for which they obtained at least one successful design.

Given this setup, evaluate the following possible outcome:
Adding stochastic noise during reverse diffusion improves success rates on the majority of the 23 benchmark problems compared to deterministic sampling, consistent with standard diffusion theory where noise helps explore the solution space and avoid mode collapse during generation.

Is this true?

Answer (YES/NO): NO